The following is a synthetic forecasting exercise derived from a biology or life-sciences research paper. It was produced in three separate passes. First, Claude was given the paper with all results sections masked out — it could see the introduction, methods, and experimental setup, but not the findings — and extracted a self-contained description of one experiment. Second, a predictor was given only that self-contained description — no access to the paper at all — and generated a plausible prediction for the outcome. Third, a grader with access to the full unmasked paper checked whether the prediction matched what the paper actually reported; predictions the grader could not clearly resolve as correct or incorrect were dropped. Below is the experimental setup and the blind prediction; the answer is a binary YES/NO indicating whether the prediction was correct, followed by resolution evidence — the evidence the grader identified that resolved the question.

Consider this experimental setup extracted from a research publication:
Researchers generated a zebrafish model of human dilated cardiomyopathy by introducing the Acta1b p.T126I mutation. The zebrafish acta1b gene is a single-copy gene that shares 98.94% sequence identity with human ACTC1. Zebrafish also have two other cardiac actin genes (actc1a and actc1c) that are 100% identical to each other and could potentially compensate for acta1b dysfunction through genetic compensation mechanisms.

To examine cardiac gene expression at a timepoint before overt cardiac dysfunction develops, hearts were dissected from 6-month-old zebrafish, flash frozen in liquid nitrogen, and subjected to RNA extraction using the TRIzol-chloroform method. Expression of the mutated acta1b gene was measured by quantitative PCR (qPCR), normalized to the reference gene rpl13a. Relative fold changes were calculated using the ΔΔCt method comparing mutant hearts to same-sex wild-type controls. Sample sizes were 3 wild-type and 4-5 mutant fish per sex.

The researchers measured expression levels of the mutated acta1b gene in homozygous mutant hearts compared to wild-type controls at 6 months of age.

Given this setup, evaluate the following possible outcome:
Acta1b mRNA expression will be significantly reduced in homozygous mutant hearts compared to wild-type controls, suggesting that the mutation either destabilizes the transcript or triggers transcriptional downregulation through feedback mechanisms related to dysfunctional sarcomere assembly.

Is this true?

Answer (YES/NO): NO